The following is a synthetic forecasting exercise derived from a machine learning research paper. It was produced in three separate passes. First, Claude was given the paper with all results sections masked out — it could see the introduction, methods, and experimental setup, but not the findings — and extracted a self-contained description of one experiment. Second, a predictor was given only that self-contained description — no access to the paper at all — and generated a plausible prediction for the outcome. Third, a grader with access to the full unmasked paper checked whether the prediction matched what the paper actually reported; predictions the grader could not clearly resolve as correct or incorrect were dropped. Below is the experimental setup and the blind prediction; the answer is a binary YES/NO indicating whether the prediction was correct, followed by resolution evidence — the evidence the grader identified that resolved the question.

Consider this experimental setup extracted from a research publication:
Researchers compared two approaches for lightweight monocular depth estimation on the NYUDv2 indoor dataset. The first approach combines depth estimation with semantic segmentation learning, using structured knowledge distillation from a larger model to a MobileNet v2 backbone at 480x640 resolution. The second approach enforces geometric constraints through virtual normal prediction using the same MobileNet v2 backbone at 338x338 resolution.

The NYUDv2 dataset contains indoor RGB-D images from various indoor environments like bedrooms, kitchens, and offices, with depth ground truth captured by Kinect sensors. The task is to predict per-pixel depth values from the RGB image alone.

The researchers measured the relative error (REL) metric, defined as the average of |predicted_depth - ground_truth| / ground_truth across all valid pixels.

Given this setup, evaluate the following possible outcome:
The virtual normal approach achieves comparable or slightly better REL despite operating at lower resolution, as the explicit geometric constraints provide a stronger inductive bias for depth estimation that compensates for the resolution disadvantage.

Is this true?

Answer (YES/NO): YES